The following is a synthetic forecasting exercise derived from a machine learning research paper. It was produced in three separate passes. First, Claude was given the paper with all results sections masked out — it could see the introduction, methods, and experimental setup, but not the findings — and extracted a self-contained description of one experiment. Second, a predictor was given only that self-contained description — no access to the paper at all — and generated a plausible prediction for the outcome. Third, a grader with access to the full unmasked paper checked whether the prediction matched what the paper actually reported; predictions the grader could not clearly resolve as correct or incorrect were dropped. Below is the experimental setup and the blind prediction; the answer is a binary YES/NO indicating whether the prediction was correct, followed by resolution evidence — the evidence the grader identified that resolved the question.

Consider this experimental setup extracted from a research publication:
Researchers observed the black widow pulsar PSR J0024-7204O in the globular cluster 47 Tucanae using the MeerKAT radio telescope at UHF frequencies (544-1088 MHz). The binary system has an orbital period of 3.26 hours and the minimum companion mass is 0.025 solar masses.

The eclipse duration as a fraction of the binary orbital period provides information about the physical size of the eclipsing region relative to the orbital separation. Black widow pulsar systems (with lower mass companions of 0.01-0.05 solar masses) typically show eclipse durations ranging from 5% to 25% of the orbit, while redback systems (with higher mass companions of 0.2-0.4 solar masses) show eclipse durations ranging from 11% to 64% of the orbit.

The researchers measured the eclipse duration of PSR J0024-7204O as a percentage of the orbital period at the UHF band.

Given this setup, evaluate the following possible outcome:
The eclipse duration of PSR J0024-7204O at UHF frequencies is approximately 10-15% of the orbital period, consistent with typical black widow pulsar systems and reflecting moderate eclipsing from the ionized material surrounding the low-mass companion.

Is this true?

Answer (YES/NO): YES